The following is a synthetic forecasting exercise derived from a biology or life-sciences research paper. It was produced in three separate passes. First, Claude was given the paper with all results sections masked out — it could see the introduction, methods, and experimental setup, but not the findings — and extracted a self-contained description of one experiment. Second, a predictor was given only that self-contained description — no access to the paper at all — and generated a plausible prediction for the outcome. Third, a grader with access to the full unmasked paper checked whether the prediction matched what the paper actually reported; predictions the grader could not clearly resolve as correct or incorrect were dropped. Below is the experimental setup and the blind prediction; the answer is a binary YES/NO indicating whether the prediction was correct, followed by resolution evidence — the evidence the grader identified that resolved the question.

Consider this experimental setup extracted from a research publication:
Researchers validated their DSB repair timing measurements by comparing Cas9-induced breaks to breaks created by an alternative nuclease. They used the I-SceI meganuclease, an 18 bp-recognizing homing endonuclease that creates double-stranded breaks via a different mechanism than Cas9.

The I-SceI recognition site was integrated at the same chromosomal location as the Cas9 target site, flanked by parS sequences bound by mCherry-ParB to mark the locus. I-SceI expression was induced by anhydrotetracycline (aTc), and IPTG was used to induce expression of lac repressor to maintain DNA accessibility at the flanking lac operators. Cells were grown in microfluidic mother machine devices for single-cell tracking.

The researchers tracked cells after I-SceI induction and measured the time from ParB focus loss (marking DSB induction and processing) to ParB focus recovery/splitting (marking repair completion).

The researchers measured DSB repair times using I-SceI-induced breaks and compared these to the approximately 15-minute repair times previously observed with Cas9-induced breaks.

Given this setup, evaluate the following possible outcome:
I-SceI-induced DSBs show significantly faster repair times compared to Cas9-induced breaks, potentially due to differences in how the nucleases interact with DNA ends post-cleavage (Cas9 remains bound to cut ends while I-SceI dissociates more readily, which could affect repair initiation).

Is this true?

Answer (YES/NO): NO